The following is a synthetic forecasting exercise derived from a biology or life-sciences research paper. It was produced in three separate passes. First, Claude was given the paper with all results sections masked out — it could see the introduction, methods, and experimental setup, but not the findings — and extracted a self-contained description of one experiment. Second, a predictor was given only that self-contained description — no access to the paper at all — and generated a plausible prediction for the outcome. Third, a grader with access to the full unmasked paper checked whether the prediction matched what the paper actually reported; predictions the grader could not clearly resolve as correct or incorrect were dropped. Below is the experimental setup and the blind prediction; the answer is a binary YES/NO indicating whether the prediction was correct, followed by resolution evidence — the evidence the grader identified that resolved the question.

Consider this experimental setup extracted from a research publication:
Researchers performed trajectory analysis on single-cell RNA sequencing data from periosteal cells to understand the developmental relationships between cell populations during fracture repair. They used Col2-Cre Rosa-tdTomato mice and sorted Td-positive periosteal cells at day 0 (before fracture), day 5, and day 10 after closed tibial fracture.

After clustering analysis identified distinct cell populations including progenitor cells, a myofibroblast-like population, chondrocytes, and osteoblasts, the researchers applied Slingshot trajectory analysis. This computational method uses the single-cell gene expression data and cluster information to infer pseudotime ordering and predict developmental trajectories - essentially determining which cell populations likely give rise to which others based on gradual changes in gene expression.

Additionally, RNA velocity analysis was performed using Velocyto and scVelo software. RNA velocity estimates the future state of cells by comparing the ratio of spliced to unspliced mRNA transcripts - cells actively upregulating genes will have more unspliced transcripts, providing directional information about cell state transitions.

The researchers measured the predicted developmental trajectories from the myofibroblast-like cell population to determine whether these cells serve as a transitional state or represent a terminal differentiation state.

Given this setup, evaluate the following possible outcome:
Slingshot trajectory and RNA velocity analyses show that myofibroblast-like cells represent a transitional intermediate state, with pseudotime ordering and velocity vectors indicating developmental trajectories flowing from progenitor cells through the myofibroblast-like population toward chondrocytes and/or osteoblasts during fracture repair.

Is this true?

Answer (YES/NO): YES